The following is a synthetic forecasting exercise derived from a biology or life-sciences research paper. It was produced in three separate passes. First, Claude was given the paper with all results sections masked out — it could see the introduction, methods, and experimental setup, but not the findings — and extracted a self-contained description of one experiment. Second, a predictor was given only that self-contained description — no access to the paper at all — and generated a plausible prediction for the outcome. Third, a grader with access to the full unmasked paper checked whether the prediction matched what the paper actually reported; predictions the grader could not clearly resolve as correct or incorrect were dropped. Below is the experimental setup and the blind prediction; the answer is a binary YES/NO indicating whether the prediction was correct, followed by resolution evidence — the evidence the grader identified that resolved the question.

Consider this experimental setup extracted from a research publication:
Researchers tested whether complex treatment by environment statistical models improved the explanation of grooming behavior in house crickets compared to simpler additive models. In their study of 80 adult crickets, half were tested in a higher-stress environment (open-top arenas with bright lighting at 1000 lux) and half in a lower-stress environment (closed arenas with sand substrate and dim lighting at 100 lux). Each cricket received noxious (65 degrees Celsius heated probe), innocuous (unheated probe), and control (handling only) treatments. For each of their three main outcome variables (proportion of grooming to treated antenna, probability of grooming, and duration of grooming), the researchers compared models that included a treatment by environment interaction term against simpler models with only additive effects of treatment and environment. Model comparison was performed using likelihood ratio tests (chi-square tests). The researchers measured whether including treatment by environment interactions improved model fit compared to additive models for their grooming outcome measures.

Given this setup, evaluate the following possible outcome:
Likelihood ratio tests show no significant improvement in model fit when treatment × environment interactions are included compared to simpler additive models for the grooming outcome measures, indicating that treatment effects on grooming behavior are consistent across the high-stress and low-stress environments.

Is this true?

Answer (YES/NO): YES